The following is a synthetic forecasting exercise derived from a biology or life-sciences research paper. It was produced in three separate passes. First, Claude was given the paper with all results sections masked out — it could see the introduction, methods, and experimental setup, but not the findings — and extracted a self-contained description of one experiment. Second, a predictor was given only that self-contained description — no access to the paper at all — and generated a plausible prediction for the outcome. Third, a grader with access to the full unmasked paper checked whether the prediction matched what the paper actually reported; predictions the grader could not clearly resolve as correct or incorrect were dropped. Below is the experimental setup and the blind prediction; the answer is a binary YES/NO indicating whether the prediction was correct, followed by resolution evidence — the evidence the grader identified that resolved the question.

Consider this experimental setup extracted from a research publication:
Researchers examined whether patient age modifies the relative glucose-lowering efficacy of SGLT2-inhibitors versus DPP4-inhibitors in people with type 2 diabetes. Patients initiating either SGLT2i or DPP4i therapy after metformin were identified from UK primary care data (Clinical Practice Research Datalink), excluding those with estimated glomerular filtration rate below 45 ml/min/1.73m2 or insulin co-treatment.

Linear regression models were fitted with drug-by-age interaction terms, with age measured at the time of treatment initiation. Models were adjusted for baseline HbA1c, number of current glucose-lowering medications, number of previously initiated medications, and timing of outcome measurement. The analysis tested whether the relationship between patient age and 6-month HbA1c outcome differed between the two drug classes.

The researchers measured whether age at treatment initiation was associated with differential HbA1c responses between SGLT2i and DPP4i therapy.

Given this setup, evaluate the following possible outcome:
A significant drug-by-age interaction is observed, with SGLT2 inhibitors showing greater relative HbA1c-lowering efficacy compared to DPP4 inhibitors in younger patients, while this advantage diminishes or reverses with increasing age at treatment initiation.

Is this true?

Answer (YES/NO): YES